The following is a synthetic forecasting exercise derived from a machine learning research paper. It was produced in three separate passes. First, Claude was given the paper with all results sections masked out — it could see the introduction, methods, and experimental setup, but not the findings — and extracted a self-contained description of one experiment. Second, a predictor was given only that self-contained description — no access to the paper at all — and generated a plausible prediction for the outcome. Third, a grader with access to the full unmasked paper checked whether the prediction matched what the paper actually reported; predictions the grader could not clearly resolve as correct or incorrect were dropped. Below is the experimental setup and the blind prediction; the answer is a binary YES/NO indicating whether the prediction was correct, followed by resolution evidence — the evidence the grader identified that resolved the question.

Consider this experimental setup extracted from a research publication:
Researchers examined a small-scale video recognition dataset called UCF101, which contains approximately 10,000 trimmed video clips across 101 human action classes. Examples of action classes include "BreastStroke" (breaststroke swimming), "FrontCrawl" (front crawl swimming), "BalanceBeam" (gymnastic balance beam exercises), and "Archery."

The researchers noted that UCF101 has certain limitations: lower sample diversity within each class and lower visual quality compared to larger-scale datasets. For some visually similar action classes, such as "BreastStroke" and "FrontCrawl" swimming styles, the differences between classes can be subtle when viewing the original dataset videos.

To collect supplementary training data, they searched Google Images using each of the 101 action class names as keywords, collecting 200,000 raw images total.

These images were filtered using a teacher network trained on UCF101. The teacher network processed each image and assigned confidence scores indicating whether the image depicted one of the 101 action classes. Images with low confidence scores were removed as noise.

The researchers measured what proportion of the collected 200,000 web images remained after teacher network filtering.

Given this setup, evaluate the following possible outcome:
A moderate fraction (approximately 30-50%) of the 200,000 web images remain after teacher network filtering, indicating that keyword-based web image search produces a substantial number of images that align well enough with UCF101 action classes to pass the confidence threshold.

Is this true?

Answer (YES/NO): YES